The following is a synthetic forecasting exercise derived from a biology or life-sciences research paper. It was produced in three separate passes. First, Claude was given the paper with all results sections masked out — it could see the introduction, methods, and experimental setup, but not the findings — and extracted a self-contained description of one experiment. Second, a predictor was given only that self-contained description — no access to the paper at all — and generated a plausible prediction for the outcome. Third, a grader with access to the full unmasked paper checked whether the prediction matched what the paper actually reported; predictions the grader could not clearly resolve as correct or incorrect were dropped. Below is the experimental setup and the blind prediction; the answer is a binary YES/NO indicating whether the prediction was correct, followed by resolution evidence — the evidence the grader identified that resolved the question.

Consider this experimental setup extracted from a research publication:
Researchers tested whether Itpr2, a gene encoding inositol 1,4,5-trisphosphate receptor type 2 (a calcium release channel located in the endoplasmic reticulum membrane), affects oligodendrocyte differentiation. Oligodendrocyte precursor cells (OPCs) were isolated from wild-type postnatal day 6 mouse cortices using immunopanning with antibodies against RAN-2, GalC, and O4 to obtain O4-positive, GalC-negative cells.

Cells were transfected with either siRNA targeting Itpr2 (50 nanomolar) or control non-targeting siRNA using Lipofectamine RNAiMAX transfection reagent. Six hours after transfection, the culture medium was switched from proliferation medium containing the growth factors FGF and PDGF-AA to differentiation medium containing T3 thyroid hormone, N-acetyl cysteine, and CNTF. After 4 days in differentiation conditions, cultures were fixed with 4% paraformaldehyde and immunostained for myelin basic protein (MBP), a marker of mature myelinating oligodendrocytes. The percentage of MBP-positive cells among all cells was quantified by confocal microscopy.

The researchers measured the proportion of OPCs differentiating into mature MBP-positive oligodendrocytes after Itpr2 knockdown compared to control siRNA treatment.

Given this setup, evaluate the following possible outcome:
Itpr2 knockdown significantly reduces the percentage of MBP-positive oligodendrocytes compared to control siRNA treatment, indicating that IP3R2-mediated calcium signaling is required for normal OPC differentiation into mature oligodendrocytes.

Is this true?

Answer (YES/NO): YES